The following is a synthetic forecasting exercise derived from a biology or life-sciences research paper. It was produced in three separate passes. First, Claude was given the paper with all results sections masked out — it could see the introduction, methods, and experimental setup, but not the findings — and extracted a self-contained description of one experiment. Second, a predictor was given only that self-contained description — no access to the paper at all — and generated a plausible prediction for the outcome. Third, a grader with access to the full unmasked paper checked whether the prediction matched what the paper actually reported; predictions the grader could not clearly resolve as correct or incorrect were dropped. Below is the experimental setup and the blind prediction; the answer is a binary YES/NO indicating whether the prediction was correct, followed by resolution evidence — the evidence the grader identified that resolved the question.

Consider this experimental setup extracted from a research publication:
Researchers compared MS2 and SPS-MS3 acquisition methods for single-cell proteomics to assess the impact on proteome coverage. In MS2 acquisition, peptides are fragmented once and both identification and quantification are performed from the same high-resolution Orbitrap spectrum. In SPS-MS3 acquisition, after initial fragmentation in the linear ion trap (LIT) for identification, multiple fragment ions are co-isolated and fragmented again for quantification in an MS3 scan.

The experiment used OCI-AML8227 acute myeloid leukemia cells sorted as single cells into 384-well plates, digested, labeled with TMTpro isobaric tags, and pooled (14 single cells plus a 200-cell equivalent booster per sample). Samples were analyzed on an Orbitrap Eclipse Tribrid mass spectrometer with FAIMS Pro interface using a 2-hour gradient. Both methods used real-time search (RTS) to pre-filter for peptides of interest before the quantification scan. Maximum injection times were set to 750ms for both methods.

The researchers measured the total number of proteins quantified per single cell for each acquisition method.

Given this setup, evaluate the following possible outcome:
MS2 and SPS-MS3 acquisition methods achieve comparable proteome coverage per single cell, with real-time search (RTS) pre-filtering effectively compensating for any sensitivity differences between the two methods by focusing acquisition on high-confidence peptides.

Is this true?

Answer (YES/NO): YES